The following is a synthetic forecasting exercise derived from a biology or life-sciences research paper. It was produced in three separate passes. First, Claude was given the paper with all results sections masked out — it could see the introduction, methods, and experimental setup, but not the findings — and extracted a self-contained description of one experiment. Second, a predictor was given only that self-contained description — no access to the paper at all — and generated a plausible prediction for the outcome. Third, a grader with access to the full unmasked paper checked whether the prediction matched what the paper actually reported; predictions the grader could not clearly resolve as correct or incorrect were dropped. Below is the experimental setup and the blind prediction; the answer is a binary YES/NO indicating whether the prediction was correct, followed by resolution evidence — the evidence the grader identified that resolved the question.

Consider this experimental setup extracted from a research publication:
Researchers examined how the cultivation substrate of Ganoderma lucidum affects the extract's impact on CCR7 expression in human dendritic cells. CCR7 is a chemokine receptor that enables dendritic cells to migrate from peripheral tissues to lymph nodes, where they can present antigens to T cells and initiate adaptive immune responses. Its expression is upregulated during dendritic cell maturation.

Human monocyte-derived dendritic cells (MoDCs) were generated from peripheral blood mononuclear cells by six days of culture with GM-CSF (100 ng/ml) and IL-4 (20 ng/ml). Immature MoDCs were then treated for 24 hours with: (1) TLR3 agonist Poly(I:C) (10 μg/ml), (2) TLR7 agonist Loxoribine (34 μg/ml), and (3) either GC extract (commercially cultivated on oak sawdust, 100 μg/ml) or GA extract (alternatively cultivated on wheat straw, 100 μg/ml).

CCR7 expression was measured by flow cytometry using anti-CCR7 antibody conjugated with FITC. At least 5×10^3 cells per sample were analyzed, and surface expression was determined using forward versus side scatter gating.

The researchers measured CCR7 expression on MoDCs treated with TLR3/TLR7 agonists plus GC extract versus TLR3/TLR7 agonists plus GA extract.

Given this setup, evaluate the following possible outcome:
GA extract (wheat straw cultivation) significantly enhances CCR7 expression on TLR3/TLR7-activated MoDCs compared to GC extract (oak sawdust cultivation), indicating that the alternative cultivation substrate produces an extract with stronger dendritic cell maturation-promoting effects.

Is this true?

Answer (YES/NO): YES